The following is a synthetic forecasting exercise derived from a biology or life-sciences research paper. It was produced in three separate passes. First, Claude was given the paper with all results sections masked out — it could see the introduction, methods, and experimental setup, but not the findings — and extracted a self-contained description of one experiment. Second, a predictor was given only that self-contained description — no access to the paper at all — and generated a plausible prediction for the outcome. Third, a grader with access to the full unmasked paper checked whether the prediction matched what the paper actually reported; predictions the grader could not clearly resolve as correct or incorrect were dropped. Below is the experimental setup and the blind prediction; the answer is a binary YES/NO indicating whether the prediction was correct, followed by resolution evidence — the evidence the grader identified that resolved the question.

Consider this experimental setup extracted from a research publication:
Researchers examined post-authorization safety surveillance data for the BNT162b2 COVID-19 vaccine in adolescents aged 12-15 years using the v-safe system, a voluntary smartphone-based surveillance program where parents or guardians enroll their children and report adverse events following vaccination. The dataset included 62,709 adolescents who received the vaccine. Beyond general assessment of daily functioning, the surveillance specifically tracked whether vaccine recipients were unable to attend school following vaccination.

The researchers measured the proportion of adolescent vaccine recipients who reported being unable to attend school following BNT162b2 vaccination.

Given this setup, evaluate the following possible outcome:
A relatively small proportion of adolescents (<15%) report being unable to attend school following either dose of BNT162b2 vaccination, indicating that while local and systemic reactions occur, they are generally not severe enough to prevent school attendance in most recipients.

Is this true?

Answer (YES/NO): YES